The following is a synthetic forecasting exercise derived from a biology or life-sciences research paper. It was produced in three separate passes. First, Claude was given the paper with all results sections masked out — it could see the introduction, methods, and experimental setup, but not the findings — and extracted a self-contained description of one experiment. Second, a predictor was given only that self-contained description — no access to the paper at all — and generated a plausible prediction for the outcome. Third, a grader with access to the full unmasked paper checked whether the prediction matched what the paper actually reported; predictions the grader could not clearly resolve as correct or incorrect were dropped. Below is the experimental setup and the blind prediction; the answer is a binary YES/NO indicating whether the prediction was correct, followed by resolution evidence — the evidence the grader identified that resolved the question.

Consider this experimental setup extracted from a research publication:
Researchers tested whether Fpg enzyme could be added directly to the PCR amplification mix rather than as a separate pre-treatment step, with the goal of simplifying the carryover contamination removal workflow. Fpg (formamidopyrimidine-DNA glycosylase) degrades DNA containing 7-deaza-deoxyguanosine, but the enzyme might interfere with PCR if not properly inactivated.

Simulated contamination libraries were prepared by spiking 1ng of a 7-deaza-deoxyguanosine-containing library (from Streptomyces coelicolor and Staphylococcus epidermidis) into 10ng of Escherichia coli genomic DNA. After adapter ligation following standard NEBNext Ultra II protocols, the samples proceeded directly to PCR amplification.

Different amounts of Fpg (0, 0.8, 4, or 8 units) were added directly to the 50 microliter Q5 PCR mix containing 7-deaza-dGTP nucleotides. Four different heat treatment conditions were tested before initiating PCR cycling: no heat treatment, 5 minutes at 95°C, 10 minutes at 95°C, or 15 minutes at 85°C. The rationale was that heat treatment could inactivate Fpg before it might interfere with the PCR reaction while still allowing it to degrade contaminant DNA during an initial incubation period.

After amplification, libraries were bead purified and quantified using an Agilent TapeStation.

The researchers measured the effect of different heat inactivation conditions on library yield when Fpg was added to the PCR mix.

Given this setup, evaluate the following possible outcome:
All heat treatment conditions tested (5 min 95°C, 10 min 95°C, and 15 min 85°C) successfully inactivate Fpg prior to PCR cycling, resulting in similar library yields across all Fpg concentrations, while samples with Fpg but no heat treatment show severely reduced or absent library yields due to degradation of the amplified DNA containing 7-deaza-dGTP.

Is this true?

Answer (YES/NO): NO